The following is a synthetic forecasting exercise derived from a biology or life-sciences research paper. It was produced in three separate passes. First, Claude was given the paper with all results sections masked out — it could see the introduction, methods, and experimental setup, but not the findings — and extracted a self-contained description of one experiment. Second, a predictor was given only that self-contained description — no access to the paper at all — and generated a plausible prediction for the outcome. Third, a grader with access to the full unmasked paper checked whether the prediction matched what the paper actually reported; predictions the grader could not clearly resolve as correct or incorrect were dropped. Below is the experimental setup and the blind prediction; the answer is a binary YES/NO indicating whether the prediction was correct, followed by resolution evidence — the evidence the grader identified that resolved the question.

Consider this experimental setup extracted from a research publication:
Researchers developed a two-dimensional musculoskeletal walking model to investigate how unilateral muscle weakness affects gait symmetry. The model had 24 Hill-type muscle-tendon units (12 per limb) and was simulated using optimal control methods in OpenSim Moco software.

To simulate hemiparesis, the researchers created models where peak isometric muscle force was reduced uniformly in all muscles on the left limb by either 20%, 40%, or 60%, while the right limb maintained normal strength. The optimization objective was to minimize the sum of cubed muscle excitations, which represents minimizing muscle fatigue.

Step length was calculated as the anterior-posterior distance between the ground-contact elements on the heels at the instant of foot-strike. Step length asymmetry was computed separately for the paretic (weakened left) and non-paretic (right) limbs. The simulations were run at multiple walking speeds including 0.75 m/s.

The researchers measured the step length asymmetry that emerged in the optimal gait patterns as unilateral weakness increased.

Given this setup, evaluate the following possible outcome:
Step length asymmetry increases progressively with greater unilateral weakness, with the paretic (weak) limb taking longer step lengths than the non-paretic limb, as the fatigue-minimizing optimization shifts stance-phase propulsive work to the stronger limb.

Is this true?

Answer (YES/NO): YES